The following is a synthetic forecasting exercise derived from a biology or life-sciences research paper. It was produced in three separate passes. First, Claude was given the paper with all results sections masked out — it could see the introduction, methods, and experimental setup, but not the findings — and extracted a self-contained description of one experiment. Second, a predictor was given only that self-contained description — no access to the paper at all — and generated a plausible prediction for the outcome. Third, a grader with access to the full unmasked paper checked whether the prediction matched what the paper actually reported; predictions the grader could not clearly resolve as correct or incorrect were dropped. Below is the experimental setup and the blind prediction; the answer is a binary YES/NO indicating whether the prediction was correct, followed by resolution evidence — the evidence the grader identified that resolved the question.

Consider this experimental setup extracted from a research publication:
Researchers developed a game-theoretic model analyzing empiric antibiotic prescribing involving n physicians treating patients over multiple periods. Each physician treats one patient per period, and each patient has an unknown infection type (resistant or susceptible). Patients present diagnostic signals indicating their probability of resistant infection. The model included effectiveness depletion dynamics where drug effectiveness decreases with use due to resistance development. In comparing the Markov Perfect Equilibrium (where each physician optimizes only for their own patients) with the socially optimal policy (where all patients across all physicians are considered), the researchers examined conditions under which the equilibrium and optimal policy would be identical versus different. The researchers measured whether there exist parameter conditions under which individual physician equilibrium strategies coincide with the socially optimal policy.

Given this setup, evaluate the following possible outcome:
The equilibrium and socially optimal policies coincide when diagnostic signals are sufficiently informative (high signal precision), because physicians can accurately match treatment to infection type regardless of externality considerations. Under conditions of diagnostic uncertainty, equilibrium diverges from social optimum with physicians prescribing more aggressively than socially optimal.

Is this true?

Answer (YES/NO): NO